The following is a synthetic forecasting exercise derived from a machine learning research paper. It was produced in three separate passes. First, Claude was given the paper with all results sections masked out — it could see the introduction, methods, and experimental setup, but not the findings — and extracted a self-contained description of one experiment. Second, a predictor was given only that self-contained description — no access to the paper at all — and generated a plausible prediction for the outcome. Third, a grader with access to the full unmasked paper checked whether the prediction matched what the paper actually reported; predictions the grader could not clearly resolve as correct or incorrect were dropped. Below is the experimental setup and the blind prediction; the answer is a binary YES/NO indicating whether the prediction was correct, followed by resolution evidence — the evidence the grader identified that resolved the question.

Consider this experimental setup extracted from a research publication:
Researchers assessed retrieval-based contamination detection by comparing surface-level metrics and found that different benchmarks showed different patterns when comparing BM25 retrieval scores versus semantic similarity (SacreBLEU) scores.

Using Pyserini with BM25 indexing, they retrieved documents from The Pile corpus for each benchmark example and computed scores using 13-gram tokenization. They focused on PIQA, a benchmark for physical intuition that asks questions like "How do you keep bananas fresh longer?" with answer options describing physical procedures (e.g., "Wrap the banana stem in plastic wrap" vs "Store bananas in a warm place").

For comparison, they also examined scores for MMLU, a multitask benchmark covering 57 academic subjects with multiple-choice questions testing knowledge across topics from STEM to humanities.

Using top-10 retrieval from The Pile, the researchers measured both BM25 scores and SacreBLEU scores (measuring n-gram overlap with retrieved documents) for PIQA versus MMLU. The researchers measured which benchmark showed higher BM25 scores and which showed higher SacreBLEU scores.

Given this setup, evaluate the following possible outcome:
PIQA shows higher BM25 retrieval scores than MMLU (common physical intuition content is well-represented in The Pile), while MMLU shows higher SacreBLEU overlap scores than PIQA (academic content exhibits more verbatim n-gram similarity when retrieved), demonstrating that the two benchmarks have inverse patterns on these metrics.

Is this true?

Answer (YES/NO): NO